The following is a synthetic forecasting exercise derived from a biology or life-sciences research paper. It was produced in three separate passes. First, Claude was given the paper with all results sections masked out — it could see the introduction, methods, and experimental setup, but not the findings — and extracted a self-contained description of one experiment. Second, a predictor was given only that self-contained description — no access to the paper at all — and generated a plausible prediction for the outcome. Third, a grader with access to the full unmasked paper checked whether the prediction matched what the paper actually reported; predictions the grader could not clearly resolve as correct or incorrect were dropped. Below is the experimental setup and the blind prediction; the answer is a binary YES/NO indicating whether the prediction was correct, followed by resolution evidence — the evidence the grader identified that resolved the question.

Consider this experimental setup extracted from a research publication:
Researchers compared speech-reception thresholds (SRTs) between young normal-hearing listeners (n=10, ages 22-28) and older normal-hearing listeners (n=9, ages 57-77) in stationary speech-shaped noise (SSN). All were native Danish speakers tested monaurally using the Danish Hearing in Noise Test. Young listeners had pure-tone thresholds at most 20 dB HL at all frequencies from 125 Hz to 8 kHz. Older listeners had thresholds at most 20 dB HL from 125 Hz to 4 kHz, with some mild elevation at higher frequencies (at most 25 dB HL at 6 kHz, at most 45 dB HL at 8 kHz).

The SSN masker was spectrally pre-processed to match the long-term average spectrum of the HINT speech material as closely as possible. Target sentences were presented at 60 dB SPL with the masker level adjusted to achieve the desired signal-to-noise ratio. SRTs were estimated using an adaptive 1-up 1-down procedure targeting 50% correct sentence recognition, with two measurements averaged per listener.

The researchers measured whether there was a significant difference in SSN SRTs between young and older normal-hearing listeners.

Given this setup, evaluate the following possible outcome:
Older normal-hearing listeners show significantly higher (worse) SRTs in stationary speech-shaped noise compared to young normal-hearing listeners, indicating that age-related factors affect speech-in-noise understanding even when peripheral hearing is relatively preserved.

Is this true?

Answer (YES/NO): NO